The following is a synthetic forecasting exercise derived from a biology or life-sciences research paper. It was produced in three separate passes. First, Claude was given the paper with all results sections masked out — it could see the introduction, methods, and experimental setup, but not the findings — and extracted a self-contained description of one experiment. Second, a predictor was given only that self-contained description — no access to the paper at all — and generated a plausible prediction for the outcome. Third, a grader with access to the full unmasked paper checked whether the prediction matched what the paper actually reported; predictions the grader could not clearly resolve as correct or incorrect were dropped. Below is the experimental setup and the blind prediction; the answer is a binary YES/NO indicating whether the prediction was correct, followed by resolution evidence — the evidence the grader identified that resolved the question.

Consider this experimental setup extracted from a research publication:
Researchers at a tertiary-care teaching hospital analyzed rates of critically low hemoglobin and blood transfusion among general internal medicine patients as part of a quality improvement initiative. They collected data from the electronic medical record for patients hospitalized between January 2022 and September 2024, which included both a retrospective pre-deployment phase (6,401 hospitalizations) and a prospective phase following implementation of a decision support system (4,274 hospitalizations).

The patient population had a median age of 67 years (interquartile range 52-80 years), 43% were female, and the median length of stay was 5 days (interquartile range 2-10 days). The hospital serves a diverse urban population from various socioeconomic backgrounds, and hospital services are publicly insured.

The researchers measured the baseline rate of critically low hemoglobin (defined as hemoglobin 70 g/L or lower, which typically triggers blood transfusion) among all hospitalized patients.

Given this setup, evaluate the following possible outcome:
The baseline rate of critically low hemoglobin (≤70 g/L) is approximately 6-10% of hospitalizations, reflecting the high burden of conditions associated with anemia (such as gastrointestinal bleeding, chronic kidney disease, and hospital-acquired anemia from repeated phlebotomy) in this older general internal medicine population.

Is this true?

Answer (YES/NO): YES